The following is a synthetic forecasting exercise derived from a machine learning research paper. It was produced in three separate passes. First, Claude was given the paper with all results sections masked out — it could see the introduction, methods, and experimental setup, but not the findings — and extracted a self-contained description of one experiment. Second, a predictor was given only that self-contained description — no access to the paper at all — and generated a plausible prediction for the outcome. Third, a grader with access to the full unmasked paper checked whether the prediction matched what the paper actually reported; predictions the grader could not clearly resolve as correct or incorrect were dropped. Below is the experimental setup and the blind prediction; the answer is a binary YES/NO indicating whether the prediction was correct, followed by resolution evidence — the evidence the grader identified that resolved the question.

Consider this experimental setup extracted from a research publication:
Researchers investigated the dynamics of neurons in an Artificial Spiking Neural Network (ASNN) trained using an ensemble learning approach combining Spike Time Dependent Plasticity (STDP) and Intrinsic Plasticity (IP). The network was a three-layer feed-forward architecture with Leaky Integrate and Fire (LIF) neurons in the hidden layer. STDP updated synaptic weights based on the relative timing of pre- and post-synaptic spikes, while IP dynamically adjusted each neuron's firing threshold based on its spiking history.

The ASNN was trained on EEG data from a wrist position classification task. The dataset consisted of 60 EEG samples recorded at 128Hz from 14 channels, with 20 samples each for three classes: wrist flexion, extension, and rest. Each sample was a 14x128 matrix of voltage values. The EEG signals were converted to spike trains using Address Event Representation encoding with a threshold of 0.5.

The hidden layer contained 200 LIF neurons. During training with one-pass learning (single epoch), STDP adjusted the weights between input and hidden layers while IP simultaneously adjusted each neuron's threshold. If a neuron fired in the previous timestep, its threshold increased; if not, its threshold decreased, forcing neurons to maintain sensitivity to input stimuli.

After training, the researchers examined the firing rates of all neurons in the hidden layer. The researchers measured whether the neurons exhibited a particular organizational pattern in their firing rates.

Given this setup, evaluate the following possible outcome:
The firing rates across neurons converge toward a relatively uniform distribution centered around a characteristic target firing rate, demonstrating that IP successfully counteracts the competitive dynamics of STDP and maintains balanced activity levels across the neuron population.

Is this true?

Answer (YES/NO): NO